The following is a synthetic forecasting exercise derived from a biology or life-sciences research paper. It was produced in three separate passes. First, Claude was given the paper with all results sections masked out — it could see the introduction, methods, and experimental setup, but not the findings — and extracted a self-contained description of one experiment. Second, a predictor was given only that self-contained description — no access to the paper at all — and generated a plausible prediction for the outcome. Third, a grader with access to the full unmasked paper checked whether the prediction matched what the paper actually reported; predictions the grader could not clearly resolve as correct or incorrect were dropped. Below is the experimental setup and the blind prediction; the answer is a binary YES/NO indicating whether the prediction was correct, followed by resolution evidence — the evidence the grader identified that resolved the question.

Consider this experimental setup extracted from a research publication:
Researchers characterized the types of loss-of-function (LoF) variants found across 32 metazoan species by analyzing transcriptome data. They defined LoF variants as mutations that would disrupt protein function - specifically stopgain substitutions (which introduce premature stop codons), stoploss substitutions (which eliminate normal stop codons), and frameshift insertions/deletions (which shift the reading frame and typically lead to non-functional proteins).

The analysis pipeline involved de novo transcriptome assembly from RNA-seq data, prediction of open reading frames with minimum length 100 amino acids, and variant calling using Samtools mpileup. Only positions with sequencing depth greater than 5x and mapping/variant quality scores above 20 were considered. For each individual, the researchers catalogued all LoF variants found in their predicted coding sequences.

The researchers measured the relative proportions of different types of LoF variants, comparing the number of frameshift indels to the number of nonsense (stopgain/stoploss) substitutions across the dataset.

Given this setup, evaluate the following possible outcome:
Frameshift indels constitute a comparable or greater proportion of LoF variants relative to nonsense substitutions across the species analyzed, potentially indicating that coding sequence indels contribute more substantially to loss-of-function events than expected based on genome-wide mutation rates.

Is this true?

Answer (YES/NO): YES